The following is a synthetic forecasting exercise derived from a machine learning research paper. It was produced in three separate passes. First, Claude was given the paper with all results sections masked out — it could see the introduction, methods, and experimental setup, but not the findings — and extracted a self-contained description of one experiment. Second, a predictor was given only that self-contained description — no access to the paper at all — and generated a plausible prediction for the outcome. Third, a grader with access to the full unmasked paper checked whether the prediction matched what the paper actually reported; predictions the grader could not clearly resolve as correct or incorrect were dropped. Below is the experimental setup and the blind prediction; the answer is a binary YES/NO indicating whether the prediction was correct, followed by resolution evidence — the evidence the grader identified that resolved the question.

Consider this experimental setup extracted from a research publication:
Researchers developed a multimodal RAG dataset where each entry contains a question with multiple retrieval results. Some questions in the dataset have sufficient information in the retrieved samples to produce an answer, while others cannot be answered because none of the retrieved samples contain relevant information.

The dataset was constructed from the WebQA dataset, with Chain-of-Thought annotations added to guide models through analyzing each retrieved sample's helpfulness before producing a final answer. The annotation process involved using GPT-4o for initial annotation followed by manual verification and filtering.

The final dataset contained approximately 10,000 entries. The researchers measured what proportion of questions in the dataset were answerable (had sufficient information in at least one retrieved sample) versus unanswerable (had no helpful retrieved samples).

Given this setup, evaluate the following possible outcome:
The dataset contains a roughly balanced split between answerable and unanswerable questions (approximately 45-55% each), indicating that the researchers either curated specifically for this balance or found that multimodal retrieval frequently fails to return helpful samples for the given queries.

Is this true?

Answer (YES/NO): NO